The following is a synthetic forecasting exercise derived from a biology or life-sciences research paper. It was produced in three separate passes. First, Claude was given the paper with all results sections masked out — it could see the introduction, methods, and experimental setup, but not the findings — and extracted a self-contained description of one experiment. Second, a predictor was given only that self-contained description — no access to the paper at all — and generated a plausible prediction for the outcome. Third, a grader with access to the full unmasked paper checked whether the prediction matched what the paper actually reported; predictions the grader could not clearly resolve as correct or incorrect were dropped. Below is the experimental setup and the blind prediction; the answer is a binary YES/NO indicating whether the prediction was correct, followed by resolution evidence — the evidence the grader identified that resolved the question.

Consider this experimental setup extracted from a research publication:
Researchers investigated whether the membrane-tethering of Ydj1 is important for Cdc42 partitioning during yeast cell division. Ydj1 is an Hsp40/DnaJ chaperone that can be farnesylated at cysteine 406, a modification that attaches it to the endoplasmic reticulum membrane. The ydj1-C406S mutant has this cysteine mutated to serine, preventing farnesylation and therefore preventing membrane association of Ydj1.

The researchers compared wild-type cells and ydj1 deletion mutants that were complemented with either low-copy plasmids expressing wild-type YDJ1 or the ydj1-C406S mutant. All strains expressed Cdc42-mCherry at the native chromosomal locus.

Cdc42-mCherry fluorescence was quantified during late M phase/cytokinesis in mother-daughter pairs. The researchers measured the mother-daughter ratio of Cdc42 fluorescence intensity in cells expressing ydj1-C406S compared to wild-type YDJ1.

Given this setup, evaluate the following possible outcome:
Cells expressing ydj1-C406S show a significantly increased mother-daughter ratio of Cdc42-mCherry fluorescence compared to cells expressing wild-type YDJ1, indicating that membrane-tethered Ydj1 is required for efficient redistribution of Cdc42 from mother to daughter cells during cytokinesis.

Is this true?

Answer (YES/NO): NO